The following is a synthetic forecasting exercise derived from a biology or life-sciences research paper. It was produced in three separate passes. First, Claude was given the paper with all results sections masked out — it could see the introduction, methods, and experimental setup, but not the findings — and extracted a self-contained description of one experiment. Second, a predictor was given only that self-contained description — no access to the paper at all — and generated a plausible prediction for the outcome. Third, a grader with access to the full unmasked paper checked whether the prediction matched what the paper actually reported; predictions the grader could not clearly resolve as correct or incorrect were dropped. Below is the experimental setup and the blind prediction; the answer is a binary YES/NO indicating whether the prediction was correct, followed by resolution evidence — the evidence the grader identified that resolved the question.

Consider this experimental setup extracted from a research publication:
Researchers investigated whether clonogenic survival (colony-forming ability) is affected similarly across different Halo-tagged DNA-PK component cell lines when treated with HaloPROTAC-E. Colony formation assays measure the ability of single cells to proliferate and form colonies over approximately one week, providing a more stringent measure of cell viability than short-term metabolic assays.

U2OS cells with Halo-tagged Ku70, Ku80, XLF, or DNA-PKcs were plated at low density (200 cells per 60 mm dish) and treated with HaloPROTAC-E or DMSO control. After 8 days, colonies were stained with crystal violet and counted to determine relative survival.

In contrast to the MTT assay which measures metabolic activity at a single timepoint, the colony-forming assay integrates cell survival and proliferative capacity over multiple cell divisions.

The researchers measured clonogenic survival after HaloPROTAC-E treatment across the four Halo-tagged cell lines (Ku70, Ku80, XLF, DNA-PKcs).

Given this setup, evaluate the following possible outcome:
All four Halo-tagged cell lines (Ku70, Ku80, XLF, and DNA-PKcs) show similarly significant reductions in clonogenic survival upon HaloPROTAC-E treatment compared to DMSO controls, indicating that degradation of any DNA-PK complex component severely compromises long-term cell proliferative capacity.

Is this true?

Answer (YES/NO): NO